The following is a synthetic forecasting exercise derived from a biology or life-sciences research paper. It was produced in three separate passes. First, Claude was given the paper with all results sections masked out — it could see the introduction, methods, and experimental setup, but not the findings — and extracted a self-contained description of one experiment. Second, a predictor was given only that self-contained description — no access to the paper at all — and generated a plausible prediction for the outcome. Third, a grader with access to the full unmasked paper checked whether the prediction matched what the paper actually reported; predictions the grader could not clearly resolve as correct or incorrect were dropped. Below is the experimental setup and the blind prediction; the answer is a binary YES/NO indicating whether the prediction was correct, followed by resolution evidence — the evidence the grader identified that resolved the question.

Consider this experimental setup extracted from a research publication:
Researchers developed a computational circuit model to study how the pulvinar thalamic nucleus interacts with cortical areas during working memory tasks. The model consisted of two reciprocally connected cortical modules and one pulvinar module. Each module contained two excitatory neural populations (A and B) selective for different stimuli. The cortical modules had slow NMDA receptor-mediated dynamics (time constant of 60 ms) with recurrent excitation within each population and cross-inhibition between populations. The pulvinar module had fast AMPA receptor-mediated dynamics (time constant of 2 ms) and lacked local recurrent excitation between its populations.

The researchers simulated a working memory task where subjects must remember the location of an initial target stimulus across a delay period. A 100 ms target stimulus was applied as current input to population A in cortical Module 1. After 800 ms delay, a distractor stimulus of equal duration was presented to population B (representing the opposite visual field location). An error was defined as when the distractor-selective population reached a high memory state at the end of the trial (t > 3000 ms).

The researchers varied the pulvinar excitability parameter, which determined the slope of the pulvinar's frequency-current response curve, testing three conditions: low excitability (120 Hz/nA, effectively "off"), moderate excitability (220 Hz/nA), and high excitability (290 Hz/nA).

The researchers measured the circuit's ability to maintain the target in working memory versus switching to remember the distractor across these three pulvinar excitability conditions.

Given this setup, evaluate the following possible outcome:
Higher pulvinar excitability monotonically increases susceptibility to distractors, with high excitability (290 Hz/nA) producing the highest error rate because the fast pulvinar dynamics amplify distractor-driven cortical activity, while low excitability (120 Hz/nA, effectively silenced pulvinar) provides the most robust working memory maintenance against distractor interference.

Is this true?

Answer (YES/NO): NO